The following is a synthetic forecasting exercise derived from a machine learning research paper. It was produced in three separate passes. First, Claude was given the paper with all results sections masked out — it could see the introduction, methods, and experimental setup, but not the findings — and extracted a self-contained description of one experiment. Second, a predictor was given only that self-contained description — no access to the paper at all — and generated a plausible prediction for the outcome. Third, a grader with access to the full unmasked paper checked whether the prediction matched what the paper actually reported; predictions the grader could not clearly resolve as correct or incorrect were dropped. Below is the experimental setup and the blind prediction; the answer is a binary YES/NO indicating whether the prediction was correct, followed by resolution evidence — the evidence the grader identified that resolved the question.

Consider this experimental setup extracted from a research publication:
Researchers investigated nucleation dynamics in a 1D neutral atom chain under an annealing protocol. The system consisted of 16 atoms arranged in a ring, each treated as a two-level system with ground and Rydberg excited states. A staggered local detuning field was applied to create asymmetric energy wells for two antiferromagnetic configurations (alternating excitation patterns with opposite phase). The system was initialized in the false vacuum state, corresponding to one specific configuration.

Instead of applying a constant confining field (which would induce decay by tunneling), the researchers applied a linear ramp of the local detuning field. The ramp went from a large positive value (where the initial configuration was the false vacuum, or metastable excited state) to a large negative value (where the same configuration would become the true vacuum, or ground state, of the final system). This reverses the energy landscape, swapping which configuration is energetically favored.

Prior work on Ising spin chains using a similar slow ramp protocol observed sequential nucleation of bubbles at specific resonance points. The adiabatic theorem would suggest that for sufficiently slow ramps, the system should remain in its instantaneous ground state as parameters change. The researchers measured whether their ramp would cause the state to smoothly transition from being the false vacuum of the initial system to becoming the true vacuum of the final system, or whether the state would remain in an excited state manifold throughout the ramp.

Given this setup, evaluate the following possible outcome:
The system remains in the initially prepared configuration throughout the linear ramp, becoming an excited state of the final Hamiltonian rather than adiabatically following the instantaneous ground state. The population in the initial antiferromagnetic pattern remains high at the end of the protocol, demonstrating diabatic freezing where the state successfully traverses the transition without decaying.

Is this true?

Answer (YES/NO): NO